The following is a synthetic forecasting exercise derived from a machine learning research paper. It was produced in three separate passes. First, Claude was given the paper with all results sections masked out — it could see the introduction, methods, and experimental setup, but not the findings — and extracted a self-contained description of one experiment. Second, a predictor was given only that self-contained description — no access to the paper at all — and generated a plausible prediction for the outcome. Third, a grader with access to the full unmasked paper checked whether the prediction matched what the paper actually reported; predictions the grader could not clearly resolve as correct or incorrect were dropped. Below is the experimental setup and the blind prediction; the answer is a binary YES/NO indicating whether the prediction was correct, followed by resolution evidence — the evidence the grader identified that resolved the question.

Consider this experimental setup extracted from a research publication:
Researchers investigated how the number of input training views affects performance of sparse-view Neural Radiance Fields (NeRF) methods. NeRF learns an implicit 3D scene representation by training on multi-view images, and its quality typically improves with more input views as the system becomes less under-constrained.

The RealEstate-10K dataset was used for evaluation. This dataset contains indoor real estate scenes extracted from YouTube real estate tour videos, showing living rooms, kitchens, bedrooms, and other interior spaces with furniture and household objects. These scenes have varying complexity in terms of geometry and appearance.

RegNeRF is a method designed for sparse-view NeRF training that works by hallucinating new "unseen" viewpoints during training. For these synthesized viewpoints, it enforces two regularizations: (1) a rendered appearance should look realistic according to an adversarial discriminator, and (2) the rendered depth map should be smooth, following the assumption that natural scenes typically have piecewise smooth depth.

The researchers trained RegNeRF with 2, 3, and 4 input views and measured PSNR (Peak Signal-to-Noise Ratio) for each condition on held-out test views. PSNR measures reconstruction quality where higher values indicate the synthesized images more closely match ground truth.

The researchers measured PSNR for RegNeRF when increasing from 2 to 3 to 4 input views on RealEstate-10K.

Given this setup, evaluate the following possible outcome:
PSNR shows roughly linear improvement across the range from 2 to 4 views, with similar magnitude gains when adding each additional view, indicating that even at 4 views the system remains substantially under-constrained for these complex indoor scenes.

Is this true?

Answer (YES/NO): NO